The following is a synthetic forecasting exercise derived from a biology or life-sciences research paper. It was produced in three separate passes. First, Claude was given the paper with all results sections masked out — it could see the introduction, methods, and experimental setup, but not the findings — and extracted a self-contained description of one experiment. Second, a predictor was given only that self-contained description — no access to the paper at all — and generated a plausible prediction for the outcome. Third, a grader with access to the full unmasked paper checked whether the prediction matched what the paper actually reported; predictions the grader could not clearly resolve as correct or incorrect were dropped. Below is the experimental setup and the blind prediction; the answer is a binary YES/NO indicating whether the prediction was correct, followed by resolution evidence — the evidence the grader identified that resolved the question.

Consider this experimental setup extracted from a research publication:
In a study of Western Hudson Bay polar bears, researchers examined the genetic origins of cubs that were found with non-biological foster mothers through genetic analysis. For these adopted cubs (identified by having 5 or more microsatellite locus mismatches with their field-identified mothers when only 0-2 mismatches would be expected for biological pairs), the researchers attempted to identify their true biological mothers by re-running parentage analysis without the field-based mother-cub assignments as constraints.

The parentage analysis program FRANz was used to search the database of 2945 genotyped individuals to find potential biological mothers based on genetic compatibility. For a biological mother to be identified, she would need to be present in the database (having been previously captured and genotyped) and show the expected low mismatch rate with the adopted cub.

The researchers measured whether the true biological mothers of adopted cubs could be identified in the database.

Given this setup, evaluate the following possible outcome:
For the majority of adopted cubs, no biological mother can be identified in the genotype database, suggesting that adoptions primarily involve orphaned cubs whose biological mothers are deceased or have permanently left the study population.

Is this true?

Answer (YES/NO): NO